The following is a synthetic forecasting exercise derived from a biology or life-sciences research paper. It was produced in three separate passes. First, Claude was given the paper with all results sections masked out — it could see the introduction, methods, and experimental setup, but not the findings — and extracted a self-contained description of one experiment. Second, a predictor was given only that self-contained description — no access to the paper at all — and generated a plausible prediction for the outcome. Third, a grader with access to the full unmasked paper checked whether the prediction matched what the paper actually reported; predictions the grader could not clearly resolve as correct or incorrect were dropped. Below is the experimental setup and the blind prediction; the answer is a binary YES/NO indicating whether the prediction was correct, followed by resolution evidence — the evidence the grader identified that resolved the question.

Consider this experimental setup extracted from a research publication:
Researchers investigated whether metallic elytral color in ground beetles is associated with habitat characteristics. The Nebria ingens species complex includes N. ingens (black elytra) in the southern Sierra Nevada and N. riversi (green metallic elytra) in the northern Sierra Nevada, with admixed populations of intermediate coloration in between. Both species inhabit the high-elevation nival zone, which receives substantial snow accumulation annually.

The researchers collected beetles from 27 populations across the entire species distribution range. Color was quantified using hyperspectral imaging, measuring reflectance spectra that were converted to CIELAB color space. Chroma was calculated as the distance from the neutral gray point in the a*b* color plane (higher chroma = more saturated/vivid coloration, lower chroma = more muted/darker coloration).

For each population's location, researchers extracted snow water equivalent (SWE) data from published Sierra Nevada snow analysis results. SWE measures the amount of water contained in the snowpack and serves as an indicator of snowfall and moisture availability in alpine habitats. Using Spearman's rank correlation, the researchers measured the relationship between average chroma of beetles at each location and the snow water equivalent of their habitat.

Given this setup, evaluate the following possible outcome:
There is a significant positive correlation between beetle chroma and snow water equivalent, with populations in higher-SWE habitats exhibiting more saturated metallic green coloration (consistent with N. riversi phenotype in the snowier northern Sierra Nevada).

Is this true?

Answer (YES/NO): YES